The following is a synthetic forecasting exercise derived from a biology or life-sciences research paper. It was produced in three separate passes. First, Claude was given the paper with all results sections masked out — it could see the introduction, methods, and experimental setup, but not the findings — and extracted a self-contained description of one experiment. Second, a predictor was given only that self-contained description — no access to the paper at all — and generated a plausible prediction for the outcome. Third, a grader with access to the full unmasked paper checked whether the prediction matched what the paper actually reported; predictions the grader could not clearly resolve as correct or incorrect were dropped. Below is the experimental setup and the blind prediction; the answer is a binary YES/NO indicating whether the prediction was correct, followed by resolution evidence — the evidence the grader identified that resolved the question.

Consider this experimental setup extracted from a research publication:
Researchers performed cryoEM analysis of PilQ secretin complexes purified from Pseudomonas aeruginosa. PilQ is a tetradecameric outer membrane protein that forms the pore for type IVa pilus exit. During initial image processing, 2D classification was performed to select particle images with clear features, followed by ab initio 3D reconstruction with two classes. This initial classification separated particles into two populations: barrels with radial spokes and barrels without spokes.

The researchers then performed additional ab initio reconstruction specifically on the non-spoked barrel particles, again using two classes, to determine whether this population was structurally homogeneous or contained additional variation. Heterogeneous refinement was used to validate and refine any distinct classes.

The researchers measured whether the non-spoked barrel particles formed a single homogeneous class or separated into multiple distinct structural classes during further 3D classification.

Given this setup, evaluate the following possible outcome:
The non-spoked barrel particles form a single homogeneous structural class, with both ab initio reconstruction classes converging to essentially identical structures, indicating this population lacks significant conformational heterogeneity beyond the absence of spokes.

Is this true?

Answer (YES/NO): NO